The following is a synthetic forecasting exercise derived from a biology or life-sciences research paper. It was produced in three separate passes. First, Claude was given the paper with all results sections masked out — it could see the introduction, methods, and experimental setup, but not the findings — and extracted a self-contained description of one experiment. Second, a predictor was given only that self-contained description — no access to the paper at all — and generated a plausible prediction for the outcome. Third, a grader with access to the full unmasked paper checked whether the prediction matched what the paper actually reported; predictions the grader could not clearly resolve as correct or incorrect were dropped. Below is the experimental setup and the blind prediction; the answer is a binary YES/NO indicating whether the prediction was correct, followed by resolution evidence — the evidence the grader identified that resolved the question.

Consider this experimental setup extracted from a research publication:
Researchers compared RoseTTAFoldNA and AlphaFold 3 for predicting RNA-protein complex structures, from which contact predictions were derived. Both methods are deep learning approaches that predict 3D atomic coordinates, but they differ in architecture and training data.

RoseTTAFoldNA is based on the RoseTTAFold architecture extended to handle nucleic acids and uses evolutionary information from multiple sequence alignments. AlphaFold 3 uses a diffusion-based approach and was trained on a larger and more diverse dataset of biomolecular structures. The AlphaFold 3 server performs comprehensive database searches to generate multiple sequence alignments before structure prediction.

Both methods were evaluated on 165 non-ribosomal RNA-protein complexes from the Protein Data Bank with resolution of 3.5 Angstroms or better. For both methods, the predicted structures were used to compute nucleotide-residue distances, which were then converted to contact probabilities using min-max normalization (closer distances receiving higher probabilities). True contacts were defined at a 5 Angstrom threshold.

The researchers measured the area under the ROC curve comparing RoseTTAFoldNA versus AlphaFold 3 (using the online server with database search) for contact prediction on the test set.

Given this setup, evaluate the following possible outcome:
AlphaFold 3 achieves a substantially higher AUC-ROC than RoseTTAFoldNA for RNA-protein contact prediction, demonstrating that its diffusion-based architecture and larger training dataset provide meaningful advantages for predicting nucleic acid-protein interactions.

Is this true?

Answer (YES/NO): NO